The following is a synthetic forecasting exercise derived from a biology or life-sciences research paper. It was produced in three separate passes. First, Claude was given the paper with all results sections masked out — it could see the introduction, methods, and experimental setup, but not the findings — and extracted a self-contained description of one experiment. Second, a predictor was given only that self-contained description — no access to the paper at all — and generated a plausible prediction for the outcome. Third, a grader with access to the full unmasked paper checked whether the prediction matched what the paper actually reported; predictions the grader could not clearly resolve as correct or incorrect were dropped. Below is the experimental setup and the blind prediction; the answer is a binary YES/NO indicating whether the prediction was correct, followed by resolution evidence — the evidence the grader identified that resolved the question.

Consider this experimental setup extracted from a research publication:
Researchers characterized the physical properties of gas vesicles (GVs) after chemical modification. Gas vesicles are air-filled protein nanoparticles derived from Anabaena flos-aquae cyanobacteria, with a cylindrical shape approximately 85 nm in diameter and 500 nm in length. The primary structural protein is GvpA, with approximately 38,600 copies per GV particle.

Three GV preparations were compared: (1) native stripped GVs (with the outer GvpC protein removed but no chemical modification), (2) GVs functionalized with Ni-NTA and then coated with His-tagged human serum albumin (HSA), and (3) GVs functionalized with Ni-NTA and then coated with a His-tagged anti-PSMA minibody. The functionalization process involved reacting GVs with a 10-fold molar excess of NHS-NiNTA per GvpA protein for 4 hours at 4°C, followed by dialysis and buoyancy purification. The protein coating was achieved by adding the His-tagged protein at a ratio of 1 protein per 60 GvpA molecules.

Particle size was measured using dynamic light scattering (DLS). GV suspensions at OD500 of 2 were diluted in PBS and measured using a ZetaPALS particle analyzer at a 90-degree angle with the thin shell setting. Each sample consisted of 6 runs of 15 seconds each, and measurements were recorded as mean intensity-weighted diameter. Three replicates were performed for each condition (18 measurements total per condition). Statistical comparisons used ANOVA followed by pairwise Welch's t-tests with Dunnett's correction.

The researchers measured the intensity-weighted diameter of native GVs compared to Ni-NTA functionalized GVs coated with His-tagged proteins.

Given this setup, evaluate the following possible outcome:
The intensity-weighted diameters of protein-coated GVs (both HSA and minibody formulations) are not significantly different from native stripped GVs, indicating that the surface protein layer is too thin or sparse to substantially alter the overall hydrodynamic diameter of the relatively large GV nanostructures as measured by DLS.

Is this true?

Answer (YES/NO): NO